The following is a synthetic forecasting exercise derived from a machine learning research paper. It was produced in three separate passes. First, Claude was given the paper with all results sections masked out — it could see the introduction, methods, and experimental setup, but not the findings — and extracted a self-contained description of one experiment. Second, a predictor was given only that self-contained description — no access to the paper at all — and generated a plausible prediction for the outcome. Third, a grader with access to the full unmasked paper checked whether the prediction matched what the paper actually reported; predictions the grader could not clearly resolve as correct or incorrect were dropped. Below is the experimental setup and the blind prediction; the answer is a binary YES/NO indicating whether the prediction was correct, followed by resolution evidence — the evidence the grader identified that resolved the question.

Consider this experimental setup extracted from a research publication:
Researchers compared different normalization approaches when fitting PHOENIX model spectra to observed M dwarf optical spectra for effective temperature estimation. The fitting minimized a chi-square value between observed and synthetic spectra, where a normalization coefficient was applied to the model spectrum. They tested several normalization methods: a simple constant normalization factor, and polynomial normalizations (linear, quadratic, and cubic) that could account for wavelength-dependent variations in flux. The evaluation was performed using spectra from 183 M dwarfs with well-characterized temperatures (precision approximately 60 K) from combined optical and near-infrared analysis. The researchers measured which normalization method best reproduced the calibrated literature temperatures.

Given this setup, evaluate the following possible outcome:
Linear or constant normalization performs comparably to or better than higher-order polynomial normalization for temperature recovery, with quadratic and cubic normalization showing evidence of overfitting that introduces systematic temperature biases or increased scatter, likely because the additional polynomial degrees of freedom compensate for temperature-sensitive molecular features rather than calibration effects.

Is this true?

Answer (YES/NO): NO